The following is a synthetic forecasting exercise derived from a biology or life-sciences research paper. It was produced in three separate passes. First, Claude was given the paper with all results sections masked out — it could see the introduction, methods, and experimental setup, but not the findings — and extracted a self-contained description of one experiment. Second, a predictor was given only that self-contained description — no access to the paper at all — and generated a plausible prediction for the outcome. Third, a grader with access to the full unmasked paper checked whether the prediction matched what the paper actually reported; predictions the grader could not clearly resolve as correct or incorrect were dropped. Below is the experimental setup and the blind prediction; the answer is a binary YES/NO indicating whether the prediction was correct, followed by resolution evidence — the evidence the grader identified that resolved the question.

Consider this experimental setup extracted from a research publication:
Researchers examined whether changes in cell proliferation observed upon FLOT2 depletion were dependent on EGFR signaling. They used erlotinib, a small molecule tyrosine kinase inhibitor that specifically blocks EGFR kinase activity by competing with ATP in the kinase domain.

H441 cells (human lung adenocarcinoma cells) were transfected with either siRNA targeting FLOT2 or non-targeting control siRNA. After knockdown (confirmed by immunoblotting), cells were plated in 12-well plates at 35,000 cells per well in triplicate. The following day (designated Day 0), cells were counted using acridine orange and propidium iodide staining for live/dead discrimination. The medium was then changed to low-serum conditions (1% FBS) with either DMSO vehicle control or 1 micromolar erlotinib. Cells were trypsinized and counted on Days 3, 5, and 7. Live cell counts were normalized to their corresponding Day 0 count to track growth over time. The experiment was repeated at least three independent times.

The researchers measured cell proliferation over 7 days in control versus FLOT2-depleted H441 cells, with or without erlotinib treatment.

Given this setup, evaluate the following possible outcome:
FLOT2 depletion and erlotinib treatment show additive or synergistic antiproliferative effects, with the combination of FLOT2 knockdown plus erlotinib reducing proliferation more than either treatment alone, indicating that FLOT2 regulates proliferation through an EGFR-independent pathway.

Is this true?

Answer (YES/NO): NO